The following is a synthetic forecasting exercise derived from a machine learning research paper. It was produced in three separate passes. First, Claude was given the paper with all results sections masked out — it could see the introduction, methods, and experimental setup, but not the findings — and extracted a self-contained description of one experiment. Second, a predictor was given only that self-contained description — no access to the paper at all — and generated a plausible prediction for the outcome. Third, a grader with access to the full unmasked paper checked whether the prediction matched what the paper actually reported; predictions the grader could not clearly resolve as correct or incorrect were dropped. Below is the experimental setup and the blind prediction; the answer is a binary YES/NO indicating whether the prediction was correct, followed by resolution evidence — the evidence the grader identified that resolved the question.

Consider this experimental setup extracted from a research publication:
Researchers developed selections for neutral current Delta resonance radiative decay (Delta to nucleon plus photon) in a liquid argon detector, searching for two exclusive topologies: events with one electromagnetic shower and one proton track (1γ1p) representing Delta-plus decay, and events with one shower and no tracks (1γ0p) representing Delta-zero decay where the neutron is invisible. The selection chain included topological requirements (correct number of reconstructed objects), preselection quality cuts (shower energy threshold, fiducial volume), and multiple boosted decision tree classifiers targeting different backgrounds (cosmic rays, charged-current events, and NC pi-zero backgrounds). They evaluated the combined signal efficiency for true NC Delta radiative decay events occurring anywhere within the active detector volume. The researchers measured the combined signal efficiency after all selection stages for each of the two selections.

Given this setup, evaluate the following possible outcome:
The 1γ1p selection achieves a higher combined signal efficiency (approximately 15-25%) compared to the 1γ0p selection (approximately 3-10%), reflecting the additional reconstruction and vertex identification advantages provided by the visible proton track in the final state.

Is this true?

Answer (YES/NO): NO